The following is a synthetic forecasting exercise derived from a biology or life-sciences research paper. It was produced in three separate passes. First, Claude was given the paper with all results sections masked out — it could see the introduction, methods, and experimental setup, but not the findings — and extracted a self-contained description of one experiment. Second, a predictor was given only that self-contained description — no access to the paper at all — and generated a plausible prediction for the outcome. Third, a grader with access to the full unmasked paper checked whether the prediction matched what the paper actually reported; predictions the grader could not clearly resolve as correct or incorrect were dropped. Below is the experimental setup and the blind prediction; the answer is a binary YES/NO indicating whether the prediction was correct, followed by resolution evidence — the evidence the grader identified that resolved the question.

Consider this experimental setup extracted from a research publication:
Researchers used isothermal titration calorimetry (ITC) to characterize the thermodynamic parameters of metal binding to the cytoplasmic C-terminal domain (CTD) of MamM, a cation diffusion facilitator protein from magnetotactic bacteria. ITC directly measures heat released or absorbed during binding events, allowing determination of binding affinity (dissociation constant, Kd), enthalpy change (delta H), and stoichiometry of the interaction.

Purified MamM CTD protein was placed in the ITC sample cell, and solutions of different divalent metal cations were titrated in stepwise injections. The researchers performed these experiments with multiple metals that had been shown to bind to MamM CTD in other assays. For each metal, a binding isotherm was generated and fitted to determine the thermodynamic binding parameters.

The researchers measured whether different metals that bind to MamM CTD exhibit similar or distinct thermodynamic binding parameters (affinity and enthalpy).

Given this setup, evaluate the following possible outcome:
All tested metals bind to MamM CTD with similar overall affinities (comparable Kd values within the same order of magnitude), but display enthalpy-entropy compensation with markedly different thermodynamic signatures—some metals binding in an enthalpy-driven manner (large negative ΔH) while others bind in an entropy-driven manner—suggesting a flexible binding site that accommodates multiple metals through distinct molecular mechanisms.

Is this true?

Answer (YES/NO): YES